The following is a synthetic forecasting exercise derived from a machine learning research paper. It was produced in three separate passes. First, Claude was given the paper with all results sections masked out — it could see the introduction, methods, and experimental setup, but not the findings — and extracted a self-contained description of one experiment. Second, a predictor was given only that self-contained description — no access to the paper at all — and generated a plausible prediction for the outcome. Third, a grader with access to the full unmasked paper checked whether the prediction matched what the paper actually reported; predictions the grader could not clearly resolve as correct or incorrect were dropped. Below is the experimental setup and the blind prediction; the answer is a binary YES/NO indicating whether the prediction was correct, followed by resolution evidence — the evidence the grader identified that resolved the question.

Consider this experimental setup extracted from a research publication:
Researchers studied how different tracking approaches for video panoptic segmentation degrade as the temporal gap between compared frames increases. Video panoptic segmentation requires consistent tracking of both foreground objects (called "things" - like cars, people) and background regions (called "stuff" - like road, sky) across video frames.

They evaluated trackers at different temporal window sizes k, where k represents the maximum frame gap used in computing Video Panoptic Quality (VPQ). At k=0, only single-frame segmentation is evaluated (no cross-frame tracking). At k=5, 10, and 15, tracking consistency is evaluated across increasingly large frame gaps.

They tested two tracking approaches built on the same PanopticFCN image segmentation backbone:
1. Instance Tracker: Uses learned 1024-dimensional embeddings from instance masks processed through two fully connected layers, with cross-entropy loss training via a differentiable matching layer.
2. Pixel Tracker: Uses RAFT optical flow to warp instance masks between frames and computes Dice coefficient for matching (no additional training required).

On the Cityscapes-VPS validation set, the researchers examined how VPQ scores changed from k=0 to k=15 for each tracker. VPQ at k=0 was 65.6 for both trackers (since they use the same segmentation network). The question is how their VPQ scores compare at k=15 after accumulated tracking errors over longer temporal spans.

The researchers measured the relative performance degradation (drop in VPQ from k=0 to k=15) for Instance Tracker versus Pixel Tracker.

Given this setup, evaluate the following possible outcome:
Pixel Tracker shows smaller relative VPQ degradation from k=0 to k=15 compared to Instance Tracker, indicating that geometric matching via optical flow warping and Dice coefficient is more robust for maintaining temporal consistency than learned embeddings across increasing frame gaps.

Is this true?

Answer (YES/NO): YES